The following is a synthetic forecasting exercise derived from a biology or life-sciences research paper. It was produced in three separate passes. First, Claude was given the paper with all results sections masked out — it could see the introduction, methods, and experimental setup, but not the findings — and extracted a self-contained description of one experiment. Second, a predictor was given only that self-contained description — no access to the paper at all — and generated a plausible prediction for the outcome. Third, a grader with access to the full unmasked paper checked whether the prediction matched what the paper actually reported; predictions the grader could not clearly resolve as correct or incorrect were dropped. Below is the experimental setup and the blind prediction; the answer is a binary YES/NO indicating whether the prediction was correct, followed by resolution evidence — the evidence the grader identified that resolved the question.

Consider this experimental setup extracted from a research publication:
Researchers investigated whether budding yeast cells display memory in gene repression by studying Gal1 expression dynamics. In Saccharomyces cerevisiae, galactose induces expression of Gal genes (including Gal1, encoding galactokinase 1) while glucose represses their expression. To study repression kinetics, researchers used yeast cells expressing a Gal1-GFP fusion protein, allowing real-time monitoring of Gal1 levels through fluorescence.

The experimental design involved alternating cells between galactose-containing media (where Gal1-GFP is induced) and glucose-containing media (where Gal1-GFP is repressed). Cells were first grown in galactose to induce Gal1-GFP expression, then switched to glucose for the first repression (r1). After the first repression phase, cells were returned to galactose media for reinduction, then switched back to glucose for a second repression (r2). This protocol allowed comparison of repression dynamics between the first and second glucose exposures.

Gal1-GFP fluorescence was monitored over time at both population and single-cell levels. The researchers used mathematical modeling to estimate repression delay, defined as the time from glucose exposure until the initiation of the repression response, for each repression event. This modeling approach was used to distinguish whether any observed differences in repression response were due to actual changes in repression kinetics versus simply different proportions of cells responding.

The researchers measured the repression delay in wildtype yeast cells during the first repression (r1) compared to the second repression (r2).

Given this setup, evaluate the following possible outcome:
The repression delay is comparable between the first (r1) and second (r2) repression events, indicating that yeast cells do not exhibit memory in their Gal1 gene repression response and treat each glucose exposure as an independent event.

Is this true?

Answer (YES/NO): NO